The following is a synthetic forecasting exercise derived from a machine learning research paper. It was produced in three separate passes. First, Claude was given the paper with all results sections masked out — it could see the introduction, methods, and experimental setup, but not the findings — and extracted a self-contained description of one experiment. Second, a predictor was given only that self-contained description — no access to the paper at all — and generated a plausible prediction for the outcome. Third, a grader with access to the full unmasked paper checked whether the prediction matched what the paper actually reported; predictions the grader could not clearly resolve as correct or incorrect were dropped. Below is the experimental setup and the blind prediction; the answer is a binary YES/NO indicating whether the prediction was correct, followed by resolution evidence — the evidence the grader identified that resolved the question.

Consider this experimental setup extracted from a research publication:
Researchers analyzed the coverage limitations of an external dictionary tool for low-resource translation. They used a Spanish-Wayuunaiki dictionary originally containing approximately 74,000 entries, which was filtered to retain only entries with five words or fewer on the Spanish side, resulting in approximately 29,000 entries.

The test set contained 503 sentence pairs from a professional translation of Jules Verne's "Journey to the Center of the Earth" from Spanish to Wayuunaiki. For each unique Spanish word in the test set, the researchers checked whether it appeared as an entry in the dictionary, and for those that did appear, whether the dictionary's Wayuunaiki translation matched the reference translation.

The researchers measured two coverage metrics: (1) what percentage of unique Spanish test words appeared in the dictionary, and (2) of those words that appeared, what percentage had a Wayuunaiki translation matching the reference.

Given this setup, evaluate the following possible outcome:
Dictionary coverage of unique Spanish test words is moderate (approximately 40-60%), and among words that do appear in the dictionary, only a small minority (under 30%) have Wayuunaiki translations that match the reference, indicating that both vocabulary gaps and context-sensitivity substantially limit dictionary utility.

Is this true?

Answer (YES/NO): NO